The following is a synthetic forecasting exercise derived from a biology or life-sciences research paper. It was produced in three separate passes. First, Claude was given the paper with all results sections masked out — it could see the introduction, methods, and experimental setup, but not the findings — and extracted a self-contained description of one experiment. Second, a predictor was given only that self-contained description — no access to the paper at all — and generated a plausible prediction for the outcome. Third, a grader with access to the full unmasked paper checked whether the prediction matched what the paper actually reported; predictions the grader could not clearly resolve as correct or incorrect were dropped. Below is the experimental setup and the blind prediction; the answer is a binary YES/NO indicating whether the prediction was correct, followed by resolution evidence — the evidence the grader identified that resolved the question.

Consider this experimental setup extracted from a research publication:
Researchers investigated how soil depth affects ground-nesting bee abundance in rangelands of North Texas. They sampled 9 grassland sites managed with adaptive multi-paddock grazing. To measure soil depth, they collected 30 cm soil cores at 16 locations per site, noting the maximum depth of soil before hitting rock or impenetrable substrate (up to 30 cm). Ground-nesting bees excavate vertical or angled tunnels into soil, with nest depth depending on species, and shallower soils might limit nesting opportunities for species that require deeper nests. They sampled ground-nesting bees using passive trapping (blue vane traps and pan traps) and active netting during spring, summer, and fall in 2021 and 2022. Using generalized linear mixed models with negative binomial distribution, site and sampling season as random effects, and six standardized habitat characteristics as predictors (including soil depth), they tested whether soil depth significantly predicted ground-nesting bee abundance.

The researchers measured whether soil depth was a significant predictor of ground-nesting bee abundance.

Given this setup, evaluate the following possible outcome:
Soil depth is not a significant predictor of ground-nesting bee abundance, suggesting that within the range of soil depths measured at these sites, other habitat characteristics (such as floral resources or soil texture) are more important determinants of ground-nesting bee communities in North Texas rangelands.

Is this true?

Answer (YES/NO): YES